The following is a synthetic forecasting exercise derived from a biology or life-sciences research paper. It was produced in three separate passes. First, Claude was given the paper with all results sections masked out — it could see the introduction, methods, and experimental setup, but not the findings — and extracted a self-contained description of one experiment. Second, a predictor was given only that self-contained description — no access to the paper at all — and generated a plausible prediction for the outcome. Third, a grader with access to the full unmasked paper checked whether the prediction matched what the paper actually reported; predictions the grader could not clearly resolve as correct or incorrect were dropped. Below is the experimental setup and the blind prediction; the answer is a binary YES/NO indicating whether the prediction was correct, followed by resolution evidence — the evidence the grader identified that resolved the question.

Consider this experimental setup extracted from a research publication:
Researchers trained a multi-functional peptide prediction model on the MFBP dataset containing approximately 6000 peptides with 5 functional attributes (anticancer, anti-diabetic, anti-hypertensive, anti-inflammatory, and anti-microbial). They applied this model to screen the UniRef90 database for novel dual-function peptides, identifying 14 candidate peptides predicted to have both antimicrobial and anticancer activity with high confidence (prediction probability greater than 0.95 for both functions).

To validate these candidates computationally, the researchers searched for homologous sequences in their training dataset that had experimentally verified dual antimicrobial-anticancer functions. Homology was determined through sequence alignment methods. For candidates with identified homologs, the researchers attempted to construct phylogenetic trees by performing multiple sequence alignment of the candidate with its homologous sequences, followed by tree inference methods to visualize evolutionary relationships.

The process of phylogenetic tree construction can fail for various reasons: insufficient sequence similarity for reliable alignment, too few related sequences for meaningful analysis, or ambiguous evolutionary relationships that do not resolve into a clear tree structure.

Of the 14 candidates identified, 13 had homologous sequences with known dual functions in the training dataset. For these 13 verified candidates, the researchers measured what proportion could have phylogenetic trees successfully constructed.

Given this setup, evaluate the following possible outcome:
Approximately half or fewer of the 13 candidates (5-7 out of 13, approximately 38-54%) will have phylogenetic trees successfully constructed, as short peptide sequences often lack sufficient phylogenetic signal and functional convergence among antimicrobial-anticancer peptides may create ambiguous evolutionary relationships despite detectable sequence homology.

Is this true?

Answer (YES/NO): NO